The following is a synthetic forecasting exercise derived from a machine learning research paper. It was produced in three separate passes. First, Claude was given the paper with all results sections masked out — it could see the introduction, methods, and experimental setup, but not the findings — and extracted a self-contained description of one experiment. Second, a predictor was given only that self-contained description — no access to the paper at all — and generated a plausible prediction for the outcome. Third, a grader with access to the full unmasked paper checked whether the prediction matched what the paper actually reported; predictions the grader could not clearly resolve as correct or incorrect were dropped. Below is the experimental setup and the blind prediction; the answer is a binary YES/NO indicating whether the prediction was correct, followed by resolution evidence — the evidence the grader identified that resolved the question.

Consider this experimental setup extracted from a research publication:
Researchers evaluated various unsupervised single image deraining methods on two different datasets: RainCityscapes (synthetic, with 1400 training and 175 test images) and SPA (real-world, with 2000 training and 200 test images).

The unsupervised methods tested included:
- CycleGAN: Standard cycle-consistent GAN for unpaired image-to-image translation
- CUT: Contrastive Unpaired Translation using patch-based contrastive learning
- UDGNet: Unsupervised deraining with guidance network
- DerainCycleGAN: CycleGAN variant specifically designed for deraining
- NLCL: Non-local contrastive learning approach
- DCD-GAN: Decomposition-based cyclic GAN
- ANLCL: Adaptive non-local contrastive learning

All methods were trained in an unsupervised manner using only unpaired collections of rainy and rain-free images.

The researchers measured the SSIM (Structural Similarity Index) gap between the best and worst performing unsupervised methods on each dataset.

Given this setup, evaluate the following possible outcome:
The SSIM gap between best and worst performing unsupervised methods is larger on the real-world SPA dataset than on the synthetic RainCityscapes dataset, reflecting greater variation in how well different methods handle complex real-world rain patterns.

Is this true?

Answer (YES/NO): NO